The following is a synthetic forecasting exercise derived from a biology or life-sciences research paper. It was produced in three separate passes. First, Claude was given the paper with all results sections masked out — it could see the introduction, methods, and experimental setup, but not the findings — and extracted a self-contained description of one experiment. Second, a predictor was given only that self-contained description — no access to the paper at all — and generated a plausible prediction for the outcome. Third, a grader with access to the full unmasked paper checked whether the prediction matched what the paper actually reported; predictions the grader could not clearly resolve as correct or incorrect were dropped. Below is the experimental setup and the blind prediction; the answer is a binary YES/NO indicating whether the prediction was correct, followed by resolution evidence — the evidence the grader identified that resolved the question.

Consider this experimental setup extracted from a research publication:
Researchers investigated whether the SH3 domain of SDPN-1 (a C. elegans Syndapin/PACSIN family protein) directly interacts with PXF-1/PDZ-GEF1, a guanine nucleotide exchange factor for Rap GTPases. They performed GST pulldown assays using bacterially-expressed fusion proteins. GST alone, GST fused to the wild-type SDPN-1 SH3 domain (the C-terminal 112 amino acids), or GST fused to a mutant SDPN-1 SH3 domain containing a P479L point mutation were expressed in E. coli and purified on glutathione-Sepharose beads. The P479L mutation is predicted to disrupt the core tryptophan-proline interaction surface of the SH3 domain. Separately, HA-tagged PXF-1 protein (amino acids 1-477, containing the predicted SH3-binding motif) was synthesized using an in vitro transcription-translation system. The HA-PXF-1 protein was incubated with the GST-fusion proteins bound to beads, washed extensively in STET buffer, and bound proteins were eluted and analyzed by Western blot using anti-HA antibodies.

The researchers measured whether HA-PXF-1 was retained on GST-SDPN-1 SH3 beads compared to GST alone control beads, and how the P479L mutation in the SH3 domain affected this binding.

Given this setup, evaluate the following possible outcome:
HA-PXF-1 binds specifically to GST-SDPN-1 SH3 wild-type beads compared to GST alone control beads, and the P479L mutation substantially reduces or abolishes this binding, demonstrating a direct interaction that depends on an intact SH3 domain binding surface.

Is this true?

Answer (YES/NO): YES